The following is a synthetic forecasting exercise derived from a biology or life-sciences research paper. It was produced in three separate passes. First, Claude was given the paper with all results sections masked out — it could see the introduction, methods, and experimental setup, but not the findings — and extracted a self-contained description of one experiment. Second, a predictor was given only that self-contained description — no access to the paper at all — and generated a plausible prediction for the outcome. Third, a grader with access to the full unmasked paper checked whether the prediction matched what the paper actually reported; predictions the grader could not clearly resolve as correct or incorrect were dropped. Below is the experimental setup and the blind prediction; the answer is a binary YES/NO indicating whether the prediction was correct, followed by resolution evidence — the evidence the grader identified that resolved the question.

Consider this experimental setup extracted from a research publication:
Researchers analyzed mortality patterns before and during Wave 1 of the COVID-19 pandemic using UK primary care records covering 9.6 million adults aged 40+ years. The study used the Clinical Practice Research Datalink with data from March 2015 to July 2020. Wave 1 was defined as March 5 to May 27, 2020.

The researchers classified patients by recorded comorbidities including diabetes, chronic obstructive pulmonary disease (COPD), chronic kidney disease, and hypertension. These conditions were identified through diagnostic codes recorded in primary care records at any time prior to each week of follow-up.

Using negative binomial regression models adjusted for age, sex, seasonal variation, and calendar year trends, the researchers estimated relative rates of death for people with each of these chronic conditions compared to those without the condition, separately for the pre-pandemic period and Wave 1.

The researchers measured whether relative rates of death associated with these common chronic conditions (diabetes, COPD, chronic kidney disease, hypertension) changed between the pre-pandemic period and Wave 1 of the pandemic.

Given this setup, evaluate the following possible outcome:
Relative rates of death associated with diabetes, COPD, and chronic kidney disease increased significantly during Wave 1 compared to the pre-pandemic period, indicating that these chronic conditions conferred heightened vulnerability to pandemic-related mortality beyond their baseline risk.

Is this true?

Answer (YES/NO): NO